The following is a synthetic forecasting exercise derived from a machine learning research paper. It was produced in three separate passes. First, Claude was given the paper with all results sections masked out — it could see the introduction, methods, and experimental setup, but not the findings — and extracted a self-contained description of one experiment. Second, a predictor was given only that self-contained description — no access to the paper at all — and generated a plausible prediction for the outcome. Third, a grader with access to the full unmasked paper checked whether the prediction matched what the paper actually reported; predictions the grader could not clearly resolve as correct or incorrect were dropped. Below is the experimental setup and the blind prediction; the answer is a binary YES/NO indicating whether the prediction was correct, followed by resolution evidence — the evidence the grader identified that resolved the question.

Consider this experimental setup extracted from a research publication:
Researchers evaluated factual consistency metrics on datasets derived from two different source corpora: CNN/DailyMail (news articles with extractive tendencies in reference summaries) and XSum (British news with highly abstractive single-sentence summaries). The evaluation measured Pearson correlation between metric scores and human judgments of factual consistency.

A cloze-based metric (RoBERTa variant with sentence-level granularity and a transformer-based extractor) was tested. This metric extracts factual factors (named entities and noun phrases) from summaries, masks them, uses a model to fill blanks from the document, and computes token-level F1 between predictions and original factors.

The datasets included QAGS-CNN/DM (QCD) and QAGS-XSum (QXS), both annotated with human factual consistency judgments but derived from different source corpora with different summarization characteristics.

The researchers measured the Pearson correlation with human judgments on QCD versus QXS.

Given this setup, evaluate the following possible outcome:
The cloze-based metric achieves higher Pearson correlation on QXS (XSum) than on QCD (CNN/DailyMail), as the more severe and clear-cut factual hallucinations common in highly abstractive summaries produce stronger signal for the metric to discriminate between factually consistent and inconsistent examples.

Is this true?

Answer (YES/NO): NO